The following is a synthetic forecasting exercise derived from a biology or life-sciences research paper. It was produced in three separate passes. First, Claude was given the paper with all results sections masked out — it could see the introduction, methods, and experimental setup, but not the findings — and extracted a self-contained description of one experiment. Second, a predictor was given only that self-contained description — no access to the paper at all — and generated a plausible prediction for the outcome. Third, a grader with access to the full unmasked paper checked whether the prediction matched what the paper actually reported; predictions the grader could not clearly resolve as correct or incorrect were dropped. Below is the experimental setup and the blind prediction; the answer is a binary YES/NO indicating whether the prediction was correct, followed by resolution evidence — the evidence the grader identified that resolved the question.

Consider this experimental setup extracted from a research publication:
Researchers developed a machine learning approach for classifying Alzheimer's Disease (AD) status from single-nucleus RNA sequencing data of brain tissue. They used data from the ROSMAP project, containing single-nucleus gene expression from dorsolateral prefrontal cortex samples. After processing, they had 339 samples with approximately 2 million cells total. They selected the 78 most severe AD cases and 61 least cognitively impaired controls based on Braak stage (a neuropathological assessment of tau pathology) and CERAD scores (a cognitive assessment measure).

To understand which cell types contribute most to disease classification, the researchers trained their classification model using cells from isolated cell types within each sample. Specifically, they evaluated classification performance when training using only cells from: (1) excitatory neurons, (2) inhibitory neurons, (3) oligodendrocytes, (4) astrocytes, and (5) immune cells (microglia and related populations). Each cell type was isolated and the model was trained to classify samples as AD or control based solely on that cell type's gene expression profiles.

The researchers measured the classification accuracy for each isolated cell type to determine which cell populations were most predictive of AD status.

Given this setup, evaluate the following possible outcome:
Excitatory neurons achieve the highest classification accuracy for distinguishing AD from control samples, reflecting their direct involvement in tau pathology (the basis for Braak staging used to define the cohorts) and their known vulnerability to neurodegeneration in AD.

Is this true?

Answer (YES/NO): NO